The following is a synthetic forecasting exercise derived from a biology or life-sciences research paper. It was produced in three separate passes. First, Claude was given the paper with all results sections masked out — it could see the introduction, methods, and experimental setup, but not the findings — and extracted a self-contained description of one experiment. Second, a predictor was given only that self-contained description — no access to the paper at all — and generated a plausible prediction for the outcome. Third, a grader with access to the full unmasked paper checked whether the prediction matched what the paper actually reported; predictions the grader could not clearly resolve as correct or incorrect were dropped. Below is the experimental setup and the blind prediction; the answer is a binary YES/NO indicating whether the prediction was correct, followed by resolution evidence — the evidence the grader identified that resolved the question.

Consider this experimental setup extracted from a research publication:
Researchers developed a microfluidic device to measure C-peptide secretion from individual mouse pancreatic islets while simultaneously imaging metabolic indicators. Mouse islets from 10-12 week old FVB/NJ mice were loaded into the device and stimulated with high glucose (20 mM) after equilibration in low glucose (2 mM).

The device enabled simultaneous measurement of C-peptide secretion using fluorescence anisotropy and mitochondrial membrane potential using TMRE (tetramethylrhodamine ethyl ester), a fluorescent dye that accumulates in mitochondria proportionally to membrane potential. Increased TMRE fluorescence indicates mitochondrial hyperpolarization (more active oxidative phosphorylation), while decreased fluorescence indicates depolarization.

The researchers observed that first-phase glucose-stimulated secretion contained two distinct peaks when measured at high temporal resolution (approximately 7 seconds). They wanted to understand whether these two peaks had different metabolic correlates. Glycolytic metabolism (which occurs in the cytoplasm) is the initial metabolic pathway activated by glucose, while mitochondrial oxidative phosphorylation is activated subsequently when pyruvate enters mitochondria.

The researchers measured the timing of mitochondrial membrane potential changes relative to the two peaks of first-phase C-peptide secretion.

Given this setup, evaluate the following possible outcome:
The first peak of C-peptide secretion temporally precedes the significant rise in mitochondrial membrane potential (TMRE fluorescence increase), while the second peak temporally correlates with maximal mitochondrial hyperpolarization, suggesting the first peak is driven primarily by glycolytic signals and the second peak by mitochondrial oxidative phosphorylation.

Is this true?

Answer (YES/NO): YES